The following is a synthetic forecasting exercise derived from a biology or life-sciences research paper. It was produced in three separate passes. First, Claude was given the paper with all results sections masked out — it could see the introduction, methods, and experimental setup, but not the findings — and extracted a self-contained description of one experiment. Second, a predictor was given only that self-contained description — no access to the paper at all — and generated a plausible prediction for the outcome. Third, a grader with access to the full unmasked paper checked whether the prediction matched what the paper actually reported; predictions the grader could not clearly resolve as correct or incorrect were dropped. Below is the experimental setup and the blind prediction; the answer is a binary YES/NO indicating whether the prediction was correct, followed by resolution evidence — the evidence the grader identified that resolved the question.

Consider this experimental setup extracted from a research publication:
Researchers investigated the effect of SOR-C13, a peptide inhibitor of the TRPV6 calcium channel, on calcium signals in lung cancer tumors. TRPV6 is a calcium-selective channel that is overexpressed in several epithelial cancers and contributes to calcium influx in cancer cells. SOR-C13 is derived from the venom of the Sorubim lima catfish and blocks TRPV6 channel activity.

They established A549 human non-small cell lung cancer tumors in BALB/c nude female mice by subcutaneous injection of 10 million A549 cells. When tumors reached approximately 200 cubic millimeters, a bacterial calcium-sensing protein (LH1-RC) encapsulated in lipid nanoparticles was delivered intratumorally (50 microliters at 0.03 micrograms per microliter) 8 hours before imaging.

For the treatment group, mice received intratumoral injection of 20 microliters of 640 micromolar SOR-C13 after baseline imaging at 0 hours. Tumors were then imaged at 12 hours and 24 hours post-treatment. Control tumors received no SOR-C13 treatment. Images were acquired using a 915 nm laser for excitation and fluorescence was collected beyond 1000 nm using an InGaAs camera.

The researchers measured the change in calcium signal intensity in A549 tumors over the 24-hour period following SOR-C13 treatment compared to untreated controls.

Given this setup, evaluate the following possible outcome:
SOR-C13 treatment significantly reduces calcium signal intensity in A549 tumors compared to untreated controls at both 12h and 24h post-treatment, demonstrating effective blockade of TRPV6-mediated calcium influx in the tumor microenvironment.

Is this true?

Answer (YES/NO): NO